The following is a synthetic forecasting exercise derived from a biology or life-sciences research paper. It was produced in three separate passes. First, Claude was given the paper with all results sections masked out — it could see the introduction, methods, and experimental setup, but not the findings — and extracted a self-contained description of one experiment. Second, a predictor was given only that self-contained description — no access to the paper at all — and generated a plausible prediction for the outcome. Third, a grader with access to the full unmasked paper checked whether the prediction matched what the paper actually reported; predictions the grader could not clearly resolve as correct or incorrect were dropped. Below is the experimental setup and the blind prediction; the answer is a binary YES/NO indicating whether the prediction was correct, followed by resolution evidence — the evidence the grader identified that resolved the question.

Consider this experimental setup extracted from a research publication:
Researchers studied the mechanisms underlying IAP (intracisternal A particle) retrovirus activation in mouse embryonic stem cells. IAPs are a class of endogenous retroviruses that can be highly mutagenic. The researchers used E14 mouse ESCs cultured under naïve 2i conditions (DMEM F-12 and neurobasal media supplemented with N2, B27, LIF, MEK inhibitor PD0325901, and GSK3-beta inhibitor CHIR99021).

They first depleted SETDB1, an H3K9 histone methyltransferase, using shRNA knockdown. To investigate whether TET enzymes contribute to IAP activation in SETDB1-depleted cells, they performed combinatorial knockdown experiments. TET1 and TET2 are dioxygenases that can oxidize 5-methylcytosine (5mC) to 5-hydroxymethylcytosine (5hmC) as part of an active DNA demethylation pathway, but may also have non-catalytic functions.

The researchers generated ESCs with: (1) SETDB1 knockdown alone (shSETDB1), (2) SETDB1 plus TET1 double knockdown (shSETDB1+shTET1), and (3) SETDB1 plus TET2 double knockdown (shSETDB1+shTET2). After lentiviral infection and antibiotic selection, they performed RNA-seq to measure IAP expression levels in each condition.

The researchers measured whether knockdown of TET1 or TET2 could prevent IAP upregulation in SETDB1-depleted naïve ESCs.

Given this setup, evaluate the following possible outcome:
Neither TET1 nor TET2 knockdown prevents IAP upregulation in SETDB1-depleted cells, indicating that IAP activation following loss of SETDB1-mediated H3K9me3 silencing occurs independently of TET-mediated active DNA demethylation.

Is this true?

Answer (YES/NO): NO